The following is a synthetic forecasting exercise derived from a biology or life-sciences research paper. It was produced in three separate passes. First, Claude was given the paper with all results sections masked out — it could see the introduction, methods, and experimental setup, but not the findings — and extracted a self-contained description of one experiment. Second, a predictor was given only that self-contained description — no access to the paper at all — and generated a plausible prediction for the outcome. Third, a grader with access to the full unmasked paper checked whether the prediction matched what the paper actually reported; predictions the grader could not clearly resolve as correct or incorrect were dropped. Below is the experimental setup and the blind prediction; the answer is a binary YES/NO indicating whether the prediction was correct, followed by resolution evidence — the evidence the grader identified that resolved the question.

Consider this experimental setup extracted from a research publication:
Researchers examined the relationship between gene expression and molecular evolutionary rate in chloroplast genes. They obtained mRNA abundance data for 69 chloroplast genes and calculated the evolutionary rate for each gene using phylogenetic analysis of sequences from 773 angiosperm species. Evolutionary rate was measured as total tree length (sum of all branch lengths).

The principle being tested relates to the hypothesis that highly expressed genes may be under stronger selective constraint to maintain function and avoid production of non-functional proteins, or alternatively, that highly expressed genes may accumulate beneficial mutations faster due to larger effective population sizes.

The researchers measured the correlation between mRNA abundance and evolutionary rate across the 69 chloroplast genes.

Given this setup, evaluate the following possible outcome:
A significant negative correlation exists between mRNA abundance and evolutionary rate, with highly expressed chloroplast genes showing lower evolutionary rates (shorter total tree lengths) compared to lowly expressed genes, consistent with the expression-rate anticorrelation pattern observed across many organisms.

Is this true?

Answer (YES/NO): YES